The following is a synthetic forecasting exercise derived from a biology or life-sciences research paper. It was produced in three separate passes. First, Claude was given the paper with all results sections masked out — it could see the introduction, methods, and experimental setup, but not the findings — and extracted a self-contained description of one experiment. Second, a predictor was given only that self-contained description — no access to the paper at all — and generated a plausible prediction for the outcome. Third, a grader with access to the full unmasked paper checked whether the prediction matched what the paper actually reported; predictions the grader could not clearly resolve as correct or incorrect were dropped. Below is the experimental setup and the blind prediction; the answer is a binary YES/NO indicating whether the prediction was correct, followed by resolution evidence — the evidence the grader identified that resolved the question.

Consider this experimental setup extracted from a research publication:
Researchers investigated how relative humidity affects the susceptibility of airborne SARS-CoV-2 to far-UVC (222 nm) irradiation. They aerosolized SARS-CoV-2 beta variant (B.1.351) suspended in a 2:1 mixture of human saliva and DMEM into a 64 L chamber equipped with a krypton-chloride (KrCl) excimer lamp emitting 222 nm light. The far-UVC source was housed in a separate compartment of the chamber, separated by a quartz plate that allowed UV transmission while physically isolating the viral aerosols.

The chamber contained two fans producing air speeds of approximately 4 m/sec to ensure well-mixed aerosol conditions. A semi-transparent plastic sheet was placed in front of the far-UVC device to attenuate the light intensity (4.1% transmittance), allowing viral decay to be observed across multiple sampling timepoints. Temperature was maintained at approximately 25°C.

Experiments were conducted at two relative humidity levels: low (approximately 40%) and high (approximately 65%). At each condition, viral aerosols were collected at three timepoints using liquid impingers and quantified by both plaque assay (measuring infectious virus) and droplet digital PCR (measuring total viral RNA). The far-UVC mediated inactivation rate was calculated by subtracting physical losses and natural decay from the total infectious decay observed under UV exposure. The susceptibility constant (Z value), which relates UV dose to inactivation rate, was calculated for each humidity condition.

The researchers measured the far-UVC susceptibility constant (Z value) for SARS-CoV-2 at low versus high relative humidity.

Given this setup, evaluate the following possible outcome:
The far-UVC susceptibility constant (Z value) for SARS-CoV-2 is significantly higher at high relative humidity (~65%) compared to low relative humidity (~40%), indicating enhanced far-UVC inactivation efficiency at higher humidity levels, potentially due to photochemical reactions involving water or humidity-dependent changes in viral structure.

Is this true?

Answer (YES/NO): YES